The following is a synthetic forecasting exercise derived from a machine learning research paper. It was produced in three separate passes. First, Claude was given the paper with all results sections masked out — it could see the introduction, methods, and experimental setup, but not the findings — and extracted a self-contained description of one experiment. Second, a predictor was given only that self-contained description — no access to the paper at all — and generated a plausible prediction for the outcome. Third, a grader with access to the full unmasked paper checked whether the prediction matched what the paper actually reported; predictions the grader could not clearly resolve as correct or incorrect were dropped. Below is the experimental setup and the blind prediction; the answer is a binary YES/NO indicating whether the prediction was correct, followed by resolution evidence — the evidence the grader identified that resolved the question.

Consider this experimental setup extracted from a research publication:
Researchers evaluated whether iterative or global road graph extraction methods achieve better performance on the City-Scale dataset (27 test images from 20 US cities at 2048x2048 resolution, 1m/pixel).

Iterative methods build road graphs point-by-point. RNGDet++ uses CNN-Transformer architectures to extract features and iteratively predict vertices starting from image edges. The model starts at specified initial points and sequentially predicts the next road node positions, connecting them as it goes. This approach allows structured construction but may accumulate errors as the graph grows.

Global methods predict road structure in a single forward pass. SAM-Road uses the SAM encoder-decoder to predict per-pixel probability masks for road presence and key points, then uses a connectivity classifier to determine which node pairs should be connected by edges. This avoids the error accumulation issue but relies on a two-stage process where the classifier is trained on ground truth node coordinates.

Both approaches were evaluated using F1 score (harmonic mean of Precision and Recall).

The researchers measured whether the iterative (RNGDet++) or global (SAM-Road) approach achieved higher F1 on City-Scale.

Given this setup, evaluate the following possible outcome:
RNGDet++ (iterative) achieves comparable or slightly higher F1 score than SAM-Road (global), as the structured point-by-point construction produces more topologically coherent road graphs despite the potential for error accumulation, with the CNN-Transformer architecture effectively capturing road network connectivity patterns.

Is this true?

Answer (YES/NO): YES